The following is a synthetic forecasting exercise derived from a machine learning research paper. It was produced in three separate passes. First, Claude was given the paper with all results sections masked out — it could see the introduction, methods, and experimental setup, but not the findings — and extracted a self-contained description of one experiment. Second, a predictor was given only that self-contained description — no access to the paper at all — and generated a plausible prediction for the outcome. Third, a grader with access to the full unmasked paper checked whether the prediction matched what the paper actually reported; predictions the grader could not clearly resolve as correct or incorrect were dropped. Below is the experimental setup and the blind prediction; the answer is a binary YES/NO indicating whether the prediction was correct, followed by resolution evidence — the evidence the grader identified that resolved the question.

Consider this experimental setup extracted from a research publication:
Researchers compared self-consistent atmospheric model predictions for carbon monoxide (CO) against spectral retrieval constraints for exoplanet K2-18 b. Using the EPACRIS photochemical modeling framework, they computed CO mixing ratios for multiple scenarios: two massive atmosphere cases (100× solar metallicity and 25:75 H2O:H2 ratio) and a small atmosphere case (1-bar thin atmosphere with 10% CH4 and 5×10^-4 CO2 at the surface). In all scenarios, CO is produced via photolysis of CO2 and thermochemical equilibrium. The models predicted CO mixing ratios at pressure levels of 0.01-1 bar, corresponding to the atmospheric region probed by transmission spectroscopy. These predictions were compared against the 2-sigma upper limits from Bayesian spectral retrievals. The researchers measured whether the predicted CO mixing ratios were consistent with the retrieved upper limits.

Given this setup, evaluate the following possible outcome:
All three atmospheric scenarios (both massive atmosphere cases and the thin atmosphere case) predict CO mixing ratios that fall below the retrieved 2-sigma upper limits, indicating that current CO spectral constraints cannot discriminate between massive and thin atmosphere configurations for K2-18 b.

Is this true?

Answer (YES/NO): NO